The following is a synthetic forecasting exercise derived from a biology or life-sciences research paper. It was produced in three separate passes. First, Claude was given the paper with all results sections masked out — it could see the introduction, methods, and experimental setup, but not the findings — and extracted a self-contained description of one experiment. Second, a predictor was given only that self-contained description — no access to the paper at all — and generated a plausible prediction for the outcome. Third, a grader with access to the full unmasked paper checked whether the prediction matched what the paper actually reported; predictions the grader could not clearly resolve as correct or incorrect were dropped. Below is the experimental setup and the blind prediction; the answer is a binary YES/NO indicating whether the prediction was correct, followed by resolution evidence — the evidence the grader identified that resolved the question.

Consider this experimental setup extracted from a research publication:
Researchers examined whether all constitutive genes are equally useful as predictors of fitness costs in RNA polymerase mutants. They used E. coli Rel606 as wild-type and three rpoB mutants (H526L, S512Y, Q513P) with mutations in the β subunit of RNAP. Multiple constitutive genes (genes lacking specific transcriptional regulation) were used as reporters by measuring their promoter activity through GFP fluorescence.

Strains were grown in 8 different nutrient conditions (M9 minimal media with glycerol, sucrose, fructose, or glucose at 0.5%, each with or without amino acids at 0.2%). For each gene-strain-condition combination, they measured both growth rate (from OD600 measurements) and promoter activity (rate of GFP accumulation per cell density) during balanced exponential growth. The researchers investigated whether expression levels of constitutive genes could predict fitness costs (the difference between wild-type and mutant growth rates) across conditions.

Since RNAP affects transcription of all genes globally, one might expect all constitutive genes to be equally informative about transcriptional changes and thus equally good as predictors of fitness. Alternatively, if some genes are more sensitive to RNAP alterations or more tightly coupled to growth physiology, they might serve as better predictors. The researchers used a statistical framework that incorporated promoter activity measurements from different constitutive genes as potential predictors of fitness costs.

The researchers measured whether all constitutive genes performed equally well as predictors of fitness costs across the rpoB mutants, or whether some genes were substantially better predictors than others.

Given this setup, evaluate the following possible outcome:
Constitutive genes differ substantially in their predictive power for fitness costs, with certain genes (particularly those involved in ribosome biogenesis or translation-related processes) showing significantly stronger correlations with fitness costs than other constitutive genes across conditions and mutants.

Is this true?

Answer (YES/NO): NO